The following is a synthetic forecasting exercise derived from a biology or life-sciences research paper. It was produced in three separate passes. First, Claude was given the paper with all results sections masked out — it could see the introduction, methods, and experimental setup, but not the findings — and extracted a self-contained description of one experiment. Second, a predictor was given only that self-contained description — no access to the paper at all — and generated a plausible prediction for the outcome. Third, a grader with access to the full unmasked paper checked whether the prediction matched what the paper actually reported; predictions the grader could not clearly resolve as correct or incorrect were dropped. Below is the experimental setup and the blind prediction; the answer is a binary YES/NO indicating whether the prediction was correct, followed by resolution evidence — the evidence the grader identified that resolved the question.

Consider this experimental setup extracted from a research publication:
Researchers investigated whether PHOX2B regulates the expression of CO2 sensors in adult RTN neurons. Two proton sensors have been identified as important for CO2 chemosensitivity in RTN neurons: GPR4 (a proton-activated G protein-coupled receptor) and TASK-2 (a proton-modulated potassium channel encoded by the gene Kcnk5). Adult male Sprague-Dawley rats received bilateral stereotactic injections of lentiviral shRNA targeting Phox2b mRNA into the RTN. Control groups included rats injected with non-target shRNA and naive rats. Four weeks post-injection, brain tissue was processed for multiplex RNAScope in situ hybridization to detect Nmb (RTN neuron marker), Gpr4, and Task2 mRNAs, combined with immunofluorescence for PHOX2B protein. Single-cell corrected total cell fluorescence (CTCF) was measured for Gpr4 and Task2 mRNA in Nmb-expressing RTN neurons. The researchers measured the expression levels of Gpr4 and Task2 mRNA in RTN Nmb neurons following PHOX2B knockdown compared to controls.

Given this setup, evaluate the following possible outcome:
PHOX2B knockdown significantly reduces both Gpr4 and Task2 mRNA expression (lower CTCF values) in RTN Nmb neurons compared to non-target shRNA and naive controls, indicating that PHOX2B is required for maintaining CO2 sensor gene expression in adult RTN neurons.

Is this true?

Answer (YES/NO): YES